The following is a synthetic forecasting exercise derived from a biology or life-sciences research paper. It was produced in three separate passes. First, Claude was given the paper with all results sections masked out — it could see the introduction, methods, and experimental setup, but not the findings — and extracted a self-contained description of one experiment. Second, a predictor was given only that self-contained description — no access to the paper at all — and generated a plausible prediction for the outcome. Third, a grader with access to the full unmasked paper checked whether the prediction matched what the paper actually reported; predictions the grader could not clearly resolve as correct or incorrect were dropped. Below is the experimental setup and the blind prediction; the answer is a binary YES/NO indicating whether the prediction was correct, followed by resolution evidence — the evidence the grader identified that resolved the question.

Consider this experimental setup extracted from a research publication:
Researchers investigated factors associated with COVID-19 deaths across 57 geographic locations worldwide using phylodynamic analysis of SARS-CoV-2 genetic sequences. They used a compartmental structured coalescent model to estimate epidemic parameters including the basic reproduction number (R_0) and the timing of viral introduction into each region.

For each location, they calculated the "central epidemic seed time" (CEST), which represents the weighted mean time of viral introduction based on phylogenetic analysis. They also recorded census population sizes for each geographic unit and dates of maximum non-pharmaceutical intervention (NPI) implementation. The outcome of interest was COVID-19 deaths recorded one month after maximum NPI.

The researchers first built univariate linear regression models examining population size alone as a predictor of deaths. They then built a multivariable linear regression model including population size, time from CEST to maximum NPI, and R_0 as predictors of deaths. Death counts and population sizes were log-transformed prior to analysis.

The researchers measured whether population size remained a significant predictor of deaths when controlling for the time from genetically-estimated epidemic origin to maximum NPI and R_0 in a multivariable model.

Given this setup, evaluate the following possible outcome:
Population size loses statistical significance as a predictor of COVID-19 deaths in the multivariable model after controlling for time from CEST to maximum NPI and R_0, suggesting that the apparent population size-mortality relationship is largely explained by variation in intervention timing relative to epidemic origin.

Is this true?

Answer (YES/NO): YES